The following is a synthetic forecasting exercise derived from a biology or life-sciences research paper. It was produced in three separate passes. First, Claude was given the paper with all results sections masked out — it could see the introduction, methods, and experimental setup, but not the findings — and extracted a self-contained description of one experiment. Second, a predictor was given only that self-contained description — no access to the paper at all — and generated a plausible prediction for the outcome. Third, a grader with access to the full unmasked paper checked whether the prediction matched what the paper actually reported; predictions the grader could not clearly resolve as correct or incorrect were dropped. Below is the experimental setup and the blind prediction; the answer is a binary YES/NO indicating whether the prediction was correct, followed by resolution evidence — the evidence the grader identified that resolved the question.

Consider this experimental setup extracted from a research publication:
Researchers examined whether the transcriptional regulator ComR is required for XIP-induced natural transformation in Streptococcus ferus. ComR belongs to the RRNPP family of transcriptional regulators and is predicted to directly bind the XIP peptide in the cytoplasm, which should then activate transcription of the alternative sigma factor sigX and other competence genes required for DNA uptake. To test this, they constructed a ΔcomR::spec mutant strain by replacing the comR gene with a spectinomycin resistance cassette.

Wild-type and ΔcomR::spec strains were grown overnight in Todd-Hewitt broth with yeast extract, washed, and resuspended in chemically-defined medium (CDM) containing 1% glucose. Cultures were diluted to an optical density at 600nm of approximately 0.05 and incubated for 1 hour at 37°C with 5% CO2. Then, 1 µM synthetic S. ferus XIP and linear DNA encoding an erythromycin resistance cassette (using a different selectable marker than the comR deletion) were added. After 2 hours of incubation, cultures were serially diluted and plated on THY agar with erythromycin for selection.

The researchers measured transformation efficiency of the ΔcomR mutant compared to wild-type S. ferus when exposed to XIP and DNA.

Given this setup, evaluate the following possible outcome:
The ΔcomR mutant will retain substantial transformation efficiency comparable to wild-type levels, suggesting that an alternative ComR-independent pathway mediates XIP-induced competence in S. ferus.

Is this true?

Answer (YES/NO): NO